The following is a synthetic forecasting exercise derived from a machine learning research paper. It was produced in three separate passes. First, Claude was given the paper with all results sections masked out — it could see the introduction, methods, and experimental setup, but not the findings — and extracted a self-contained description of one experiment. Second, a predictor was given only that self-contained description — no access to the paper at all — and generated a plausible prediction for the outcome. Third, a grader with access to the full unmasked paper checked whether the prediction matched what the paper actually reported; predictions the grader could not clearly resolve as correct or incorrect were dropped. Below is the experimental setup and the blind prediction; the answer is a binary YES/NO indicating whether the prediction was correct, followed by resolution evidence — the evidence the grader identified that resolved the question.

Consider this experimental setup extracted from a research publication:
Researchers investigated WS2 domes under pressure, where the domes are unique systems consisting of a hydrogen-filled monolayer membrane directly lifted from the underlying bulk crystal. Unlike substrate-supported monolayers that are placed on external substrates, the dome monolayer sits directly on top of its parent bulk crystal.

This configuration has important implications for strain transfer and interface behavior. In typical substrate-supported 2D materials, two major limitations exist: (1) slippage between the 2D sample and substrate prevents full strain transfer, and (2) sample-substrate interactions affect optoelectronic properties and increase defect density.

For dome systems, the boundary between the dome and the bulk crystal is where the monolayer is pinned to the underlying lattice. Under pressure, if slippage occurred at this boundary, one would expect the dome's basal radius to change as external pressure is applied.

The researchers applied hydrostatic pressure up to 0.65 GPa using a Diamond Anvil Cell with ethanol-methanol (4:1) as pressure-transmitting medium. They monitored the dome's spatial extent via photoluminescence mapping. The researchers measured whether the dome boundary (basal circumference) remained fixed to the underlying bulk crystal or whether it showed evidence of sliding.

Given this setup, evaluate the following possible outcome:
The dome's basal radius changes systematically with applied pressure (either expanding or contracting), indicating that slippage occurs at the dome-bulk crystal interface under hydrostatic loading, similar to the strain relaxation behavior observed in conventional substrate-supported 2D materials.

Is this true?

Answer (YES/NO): NO